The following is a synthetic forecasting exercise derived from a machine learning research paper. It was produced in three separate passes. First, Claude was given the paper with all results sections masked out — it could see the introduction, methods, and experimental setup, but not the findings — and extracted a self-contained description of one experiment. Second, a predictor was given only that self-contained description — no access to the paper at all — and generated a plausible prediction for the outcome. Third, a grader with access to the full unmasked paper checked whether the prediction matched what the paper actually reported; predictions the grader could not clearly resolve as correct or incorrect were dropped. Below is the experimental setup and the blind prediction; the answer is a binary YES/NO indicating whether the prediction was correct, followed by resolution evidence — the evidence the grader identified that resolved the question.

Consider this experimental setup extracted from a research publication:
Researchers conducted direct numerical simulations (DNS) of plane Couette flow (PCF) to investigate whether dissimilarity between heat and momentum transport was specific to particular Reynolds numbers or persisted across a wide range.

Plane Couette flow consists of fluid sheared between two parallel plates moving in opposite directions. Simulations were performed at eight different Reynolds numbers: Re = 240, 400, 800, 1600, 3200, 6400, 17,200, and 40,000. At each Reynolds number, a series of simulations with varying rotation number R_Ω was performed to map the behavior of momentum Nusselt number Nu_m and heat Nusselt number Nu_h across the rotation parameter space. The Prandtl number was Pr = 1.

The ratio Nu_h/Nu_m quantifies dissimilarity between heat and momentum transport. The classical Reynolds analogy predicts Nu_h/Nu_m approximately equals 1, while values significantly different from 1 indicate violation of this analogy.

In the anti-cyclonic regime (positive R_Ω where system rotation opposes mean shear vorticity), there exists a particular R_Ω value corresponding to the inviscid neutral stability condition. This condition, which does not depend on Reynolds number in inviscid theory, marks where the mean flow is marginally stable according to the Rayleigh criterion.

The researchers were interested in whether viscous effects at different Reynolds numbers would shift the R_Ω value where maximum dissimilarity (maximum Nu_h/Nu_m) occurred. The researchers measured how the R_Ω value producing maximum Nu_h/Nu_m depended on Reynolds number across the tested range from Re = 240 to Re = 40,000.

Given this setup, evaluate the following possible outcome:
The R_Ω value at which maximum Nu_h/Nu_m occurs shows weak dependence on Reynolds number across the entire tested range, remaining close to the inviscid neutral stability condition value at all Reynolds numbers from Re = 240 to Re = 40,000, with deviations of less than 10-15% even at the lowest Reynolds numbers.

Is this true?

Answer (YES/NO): NO